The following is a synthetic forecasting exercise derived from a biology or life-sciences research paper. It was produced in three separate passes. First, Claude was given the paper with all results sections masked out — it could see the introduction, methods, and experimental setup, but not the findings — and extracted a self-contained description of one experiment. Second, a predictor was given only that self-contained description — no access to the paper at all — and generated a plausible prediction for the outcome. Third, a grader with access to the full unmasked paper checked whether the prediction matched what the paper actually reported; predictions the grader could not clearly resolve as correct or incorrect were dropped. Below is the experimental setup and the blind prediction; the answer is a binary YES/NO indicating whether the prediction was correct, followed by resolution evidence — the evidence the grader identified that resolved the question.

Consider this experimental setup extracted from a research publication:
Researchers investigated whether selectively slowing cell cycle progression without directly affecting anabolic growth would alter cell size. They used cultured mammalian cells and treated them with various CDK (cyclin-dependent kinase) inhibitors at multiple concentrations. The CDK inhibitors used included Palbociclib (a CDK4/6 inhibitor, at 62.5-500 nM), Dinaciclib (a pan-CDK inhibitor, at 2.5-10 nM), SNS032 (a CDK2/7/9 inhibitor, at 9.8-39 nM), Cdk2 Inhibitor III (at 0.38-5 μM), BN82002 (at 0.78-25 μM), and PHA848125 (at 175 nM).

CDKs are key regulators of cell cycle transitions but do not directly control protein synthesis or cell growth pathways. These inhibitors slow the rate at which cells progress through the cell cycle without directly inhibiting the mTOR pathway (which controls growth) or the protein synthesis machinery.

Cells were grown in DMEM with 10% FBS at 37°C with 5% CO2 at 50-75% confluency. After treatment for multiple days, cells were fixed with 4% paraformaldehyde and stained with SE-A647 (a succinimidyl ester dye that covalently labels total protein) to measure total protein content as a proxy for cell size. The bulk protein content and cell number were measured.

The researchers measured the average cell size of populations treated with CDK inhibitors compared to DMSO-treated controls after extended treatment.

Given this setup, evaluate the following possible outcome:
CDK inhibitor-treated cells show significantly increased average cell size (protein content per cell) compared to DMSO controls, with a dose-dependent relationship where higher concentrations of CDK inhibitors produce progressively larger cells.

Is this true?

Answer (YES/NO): NO